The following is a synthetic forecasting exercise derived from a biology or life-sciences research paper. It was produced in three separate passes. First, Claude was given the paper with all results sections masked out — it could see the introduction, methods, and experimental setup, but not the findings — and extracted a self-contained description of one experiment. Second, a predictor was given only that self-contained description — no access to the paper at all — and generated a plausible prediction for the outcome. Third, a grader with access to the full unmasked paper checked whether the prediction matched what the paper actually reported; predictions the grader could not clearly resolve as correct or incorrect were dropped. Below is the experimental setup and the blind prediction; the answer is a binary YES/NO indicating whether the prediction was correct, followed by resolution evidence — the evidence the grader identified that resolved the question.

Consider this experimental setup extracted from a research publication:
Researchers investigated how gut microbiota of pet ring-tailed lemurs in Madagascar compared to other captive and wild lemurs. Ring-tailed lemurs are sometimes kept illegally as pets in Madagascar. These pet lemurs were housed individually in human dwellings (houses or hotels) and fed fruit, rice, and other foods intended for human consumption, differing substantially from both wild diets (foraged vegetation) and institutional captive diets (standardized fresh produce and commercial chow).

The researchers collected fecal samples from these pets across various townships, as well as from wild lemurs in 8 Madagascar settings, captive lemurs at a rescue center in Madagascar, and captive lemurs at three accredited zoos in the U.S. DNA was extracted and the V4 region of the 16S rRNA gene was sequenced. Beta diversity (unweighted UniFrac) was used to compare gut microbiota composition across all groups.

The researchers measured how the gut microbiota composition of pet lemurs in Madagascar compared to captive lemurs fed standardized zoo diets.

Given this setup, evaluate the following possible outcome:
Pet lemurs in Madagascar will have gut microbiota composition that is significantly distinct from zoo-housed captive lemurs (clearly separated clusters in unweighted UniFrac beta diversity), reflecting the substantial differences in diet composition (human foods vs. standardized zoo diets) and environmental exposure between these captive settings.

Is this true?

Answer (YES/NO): NO